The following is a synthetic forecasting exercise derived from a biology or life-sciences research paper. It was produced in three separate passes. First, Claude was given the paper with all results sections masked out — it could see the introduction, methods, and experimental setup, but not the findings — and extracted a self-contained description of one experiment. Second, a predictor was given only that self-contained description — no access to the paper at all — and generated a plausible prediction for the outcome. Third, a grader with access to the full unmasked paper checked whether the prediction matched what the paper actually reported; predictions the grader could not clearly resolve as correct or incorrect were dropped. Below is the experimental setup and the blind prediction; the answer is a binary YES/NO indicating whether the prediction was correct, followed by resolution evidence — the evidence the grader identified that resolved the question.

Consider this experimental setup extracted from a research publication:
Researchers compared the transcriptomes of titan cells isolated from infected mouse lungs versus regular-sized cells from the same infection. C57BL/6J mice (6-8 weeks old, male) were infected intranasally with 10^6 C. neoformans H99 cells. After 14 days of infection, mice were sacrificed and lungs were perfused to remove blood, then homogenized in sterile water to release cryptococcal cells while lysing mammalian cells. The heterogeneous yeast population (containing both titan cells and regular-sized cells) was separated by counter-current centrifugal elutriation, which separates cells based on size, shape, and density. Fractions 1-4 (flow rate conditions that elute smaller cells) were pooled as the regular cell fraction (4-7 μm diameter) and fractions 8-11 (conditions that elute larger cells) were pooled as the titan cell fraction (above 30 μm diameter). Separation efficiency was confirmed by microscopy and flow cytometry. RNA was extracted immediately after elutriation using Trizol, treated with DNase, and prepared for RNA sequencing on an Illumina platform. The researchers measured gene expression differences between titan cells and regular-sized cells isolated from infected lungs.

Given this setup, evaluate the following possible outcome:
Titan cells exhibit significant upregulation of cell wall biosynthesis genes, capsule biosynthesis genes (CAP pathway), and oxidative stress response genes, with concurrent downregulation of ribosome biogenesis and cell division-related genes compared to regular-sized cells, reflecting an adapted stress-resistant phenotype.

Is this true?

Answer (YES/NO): NO